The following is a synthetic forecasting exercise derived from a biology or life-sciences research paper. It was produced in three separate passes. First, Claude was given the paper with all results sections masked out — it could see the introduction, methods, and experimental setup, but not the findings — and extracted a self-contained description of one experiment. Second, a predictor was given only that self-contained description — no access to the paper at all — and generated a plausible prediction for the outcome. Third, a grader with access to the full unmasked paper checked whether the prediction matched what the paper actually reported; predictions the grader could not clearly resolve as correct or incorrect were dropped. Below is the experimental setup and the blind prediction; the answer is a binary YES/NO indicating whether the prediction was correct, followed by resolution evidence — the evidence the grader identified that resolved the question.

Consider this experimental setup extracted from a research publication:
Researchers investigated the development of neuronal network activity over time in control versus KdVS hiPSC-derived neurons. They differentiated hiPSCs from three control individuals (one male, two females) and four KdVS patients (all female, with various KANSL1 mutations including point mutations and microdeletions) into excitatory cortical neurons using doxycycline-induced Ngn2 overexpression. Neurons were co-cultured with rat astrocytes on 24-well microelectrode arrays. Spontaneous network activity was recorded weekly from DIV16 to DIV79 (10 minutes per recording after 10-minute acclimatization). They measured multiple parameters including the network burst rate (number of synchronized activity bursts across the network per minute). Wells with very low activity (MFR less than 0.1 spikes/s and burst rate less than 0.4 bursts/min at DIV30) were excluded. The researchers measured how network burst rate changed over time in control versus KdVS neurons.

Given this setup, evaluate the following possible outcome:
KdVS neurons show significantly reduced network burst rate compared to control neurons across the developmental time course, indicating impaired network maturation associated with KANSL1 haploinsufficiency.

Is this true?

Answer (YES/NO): YES